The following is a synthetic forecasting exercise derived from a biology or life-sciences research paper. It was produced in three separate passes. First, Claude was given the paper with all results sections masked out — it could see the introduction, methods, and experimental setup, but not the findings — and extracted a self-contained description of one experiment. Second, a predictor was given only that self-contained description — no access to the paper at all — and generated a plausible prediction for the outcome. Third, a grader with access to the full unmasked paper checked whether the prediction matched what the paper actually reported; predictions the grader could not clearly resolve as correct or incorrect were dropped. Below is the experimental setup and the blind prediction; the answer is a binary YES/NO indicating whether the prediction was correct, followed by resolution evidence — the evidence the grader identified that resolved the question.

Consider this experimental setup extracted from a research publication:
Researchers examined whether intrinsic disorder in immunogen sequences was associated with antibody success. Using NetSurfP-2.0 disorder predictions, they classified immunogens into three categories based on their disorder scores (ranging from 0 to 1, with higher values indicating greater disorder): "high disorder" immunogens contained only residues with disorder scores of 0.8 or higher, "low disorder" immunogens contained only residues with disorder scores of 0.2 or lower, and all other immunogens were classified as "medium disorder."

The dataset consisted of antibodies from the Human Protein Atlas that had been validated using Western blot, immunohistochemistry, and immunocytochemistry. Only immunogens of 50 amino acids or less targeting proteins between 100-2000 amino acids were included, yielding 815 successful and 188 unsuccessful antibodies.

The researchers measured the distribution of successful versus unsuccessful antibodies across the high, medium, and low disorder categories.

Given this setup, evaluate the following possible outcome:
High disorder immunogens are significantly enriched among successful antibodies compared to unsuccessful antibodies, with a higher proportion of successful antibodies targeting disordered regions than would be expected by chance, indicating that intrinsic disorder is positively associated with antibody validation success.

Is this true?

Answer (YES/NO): YES